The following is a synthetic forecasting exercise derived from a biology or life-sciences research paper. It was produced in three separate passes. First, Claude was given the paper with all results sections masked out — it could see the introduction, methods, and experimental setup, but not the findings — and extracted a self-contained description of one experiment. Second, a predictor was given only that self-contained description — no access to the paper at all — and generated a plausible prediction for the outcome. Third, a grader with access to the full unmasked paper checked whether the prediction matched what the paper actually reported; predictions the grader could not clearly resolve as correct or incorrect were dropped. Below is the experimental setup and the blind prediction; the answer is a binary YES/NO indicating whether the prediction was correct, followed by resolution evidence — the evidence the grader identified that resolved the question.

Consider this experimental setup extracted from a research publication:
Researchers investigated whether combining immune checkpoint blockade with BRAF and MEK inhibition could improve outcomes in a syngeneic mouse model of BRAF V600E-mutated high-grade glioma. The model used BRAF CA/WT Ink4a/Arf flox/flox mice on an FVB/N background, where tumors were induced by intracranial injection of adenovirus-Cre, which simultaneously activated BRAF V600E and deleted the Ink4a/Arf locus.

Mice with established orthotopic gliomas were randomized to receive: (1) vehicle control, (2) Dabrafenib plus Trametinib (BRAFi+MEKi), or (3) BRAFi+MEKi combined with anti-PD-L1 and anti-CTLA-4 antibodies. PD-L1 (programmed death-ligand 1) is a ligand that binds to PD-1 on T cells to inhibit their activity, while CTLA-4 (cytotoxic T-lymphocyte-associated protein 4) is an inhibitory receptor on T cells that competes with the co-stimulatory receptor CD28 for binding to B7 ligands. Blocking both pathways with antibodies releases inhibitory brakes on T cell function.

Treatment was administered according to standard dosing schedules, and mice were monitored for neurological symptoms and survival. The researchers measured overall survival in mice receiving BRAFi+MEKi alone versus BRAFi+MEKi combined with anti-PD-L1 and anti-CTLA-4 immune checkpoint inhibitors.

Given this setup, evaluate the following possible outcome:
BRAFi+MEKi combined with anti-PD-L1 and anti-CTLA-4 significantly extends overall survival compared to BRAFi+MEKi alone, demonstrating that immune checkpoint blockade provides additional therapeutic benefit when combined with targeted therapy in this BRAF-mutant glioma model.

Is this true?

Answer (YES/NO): YES